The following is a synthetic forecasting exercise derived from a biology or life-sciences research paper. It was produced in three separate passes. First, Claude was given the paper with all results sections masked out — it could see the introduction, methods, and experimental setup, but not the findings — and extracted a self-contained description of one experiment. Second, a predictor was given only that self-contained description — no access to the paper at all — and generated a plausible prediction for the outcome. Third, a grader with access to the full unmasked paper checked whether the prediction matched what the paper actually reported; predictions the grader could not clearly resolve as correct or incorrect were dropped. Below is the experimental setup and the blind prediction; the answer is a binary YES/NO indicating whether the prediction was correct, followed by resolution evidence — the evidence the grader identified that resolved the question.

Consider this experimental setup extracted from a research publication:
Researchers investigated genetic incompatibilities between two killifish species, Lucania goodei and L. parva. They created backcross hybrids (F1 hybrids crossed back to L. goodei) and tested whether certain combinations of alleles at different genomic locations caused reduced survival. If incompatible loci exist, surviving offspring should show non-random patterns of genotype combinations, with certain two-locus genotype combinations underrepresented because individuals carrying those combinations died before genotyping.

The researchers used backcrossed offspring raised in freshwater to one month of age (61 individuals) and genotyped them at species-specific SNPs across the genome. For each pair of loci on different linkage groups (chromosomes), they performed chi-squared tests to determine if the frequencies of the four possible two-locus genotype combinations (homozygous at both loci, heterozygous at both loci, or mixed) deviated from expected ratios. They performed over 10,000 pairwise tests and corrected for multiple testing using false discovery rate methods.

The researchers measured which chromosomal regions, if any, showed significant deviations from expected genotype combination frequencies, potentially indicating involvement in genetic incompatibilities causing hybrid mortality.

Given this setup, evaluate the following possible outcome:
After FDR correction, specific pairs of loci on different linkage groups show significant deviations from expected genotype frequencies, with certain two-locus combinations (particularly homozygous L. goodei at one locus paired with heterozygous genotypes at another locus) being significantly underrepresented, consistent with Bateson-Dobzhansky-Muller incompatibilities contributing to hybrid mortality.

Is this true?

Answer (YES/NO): YES